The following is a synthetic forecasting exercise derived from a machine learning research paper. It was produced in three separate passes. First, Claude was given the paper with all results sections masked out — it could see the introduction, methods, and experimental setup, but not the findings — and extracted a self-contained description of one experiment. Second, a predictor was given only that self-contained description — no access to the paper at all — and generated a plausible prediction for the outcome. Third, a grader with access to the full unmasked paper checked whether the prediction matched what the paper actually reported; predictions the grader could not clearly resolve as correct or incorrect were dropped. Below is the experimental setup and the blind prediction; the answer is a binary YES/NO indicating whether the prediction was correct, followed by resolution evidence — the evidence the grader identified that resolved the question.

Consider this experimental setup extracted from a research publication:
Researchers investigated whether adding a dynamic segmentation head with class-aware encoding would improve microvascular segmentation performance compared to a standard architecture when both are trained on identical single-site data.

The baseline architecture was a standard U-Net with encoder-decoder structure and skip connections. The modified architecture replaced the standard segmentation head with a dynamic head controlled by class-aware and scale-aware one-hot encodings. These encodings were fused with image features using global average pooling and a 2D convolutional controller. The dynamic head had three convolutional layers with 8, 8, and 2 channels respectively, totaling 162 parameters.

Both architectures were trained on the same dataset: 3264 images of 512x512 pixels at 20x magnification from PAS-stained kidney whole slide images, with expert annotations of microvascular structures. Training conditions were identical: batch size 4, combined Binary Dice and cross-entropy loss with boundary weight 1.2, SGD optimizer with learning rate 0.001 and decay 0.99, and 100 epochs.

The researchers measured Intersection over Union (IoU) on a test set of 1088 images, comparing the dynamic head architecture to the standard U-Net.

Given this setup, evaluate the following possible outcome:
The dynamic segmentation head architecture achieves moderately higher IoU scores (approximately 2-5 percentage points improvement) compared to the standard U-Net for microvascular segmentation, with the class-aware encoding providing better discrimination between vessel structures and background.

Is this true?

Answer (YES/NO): NO